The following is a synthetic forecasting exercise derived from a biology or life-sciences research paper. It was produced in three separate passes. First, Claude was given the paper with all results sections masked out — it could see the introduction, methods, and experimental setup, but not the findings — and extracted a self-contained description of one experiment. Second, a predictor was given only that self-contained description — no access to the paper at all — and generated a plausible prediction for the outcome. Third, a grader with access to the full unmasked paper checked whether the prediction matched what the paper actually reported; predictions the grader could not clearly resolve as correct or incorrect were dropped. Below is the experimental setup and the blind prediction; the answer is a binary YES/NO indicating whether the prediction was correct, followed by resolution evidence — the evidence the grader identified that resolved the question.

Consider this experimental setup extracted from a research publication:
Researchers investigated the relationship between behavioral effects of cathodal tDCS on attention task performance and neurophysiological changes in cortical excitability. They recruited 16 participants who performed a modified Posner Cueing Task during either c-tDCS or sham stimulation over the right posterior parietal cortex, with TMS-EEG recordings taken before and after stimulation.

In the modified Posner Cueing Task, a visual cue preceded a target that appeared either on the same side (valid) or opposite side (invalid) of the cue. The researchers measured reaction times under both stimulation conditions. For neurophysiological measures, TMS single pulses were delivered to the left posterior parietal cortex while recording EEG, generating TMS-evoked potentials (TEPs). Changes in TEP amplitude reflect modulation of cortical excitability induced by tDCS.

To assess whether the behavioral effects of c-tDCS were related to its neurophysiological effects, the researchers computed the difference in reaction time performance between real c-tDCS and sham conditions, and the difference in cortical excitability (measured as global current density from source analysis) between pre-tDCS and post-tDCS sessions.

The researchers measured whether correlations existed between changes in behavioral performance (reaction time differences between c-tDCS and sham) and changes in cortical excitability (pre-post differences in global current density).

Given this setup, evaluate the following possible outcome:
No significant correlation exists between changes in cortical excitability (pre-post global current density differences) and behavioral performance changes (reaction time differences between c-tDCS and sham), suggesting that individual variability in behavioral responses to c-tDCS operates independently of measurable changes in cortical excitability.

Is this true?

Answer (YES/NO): YES